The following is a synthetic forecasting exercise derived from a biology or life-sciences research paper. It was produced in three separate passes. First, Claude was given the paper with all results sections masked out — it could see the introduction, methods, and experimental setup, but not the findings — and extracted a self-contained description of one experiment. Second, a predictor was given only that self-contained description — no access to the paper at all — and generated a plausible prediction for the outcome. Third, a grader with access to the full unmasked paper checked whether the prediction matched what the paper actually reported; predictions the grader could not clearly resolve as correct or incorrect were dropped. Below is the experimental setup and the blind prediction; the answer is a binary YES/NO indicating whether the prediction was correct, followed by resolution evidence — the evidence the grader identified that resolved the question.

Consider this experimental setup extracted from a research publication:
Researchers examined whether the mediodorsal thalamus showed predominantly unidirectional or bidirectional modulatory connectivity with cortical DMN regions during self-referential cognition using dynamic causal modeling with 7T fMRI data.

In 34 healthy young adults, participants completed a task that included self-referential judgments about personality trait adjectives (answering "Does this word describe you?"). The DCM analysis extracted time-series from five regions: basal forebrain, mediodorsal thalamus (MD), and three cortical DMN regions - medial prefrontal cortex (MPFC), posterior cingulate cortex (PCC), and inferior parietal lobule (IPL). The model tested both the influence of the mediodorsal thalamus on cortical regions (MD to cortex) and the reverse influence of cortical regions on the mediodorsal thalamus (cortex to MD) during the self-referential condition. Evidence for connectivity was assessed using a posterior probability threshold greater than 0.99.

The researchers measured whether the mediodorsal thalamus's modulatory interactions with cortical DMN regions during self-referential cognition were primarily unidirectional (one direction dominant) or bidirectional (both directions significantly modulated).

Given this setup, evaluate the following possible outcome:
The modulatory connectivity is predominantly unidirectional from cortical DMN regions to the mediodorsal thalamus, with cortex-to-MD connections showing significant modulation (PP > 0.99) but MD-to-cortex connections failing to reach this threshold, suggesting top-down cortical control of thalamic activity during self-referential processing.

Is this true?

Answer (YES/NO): NO